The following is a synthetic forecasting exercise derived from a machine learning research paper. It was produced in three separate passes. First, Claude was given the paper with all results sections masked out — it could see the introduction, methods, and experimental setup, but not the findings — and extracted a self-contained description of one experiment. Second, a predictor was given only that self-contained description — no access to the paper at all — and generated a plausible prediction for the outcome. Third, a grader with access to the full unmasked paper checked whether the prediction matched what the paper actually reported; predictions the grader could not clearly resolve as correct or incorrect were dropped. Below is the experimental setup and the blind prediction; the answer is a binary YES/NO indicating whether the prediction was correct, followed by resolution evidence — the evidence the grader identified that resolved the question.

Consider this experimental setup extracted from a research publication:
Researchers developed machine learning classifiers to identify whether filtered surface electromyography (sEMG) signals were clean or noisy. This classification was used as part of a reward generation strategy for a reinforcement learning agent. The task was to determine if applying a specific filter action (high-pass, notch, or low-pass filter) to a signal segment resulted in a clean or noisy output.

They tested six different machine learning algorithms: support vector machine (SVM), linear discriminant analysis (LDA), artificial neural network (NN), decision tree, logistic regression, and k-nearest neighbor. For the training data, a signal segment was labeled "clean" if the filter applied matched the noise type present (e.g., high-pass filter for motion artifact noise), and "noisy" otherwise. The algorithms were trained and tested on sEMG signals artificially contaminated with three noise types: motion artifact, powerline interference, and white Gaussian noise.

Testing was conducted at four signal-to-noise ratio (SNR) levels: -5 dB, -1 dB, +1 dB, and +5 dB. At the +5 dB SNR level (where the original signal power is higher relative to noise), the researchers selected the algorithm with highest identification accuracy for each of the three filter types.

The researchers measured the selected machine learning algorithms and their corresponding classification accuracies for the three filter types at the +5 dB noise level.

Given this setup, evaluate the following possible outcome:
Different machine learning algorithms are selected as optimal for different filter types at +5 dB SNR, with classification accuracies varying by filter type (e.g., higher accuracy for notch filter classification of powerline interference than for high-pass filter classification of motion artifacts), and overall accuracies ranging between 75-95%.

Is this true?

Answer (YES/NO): NO